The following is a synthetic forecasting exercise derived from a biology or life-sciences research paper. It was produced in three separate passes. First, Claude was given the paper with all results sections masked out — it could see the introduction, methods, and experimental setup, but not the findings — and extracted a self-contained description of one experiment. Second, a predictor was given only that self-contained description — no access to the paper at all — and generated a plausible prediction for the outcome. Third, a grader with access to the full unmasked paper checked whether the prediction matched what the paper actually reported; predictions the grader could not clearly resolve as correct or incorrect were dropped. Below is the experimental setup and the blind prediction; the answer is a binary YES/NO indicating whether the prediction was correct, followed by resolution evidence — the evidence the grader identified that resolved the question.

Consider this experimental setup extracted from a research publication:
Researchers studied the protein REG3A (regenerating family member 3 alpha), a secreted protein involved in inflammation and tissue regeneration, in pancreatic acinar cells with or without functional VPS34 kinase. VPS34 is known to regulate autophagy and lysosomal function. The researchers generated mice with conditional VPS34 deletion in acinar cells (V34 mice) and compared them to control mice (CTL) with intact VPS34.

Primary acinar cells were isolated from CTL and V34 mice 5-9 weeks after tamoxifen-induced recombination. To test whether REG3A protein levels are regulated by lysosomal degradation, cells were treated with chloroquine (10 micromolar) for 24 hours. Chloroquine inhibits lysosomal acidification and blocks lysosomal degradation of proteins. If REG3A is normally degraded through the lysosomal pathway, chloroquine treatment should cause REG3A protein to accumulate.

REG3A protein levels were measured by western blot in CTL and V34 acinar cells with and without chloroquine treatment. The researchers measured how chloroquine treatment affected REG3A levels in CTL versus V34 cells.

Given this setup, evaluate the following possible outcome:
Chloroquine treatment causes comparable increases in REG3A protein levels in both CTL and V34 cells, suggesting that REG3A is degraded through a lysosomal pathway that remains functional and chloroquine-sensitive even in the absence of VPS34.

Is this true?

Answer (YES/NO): NO